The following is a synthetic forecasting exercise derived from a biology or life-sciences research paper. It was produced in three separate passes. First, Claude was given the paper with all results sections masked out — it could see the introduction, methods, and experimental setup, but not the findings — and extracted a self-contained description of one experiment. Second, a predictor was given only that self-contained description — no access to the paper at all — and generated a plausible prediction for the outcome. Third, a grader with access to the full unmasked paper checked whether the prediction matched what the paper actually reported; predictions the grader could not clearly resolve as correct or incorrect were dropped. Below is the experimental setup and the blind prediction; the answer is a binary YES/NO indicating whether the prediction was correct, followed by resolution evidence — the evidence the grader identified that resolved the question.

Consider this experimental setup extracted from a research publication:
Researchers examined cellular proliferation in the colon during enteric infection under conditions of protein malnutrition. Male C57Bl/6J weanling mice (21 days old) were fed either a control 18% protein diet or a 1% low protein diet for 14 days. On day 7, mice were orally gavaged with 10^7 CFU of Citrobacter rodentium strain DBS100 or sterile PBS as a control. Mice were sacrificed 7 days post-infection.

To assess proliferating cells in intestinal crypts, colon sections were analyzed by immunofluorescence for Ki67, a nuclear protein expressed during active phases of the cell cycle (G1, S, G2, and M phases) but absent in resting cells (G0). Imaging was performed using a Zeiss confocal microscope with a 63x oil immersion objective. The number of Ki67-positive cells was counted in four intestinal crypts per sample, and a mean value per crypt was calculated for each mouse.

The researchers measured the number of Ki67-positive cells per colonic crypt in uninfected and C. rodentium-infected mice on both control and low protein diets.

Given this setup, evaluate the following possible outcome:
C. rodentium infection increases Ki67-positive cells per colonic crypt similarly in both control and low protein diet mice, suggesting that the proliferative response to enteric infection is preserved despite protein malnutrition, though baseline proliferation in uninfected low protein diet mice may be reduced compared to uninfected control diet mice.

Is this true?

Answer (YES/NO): NO